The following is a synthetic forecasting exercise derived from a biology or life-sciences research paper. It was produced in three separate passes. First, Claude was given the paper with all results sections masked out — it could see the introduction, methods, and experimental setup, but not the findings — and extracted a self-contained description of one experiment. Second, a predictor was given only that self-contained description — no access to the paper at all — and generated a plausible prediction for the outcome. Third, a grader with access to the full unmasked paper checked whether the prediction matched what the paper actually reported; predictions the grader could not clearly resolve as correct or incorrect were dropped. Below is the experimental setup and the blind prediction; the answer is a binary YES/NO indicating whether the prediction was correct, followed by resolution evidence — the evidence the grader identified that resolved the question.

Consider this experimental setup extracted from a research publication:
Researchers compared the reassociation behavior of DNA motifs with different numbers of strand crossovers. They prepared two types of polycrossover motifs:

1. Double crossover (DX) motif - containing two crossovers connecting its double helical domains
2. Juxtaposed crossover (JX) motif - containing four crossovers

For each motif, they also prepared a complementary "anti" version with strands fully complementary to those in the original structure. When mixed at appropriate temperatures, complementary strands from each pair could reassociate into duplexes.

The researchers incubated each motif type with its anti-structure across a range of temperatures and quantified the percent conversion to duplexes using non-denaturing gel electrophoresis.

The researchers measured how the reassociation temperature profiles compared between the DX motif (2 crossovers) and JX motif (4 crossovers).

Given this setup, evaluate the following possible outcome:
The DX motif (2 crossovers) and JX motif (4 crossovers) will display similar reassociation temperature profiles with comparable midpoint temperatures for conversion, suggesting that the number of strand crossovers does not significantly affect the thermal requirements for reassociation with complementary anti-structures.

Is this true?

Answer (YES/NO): NO